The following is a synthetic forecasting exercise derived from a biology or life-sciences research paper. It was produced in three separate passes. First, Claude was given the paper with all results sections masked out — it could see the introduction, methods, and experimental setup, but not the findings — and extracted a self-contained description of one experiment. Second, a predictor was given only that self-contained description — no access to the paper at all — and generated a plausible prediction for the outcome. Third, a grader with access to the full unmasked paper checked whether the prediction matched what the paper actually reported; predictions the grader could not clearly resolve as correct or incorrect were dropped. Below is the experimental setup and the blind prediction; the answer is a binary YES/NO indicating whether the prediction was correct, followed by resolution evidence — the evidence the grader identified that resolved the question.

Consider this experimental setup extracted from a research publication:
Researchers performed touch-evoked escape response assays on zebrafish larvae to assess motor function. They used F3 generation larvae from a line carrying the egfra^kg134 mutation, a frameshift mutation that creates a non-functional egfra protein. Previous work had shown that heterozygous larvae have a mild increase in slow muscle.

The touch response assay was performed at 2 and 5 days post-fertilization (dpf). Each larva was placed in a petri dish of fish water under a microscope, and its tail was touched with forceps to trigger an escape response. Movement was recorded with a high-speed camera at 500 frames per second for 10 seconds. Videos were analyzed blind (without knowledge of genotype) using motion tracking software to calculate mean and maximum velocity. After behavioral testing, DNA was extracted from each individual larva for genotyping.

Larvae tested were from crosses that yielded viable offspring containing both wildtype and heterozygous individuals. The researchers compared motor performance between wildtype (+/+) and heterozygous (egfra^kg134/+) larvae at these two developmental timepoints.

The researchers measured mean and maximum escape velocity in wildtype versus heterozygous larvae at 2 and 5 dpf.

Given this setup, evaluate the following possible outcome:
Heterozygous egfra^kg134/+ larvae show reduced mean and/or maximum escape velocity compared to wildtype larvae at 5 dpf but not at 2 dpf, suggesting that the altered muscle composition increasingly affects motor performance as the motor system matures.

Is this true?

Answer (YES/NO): NO